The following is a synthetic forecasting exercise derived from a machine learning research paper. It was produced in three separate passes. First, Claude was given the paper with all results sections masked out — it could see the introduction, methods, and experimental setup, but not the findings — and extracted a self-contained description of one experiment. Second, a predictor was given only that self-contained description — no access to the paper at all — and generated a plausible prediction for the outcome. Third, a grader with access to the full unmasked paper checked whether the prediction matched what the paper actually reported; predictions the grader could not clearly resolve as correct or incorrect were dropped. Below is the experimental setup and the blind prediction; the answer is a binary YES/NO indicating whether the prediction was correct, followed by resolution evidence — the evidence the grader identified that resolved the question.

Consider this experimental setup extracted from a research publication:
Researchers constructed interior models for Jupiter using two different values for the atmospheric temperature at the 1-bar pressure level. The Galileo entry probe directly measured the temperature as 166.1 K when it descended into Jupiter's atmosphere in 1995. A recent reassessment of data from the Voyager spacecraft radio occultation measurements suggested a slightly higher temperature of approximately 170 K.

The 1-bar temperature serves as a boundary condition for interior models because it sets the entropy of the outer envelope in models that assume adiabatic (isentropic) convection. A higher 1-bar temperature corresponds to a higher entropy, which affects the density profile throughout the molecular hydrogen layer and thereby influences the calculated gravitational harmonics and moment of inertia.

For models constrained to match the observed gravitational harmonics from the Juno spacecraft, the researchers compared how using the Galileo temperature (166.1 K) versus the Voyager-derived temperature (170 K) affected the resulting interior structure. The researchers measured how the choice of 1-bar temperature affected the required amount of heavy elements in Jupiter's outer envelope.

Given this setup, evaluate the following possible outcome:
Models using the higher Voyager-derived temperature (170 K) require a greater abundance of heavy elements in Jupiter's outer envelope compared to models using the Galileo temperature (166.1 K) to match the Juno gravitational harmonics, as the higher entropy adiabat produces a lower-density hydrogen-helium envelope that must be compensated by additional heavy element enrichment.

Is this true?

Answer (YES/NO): NO